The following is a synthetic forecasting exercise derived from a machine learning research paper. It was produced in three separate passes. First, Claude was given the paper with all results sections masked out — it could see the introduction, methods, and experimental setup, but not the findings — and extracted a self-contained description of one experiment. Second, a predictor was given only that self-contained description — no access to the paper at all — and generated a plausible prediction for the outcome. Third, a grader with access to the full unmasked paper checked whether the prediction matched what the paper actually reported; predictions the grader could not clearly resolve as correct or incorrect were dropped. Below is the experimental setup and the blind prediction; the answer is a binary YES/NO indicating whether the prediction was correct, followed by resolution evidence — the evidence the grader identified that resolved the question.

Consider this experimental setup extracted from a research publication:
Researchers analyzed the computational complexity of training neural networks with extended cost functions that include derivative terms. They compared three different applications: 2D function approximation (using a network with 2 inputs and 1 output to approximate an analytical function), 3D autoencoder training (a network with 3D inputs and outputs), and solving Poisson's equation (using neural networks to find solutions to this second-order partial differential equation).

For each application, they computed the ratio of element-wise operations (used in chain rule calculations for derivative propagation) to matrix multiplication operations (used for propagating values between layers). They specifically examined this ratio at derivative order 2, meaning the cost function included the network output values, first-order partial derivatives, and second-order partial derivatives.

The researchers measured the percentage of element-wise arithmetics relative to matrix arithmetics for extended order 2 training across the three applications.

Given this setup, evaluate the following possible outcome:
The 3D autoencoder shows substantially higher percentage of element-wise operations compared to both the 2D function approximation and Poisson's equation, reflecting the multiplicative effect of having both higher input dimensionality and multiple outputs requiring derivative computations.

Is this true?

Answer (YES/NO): NO